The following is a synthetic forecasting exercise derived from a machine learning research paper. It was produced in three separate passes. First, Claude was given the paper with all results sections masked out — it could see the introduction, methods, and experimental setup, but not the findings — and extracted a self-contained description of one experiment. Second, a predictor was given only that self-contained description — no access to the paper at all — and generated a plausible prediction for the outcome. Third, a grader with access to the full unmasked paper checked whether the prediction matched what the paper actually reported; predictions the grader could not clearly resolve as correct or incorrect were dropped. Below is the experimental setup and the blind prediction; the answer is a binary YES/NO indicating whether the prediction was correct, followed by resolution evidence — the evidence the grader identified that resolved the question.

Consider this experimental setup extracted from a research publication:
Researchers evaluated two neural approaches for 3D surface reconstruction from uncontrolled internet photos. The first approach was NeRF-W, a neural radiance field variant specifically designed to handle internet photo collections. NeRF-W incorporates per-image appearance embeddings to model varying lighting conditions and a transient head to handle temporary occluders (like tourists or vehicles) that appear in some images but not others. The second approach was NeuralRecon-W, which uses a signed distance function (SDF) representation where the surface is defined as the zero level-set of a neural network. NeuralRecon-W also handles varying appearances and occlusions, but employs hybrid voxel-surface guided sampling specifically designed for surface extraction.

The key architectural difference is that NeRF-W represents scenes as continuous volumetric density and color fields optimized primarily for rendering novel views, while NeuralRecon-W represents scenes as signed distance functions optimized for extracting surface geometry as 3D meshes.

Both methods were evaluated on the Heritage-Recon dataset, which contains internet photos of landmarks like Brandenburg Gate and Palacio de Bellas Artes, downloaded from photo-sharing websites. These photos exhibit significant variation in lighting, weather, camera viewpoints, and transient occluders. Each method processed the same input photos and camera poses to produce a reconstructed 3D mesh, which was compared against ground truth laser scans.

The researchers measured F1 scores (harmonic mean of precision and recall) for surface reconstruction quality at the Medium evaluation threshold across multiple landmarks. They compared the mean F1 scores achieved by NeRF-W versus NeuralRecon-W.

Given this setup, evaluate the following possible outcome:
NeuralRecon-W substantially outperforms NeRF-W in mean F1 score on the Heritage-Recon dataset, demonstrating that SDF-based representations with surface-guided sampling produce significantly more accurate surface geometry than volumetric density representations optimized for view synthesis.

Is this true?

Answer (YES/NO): YES